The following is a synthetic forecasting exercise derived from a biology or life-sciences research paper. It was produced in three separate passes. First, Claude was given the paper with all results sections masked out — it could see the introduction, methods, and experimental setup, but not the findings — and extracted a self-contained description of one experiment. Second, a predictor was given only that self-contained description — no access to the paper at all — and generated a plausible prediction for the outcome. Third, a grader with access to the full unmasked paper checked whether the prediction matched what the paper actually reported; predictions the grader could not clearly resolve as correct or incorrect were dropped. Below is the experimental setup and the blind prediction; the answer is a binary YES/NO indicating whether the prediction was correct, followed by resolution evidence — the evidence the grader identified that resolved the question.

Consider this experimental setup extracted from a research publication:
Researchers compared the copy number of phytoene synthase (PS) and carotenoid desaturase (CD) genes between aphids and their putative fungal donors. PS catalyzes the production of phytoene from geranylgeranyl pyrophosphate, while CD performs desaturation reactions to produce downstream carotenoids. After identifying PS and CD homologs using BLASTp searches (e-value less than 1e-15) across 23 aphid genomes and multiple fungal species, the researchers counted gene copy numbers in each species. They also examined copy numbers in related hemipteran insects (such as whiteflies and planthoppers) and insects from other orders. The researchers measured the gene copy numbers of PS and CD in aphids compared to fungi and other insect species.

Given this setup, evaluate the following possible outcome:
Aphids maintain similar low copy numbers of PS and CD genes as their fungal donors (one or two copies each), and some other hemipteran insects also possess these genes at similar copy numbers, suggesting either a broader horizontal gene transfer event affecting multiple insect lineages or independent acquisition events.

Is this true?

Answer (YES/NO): NO